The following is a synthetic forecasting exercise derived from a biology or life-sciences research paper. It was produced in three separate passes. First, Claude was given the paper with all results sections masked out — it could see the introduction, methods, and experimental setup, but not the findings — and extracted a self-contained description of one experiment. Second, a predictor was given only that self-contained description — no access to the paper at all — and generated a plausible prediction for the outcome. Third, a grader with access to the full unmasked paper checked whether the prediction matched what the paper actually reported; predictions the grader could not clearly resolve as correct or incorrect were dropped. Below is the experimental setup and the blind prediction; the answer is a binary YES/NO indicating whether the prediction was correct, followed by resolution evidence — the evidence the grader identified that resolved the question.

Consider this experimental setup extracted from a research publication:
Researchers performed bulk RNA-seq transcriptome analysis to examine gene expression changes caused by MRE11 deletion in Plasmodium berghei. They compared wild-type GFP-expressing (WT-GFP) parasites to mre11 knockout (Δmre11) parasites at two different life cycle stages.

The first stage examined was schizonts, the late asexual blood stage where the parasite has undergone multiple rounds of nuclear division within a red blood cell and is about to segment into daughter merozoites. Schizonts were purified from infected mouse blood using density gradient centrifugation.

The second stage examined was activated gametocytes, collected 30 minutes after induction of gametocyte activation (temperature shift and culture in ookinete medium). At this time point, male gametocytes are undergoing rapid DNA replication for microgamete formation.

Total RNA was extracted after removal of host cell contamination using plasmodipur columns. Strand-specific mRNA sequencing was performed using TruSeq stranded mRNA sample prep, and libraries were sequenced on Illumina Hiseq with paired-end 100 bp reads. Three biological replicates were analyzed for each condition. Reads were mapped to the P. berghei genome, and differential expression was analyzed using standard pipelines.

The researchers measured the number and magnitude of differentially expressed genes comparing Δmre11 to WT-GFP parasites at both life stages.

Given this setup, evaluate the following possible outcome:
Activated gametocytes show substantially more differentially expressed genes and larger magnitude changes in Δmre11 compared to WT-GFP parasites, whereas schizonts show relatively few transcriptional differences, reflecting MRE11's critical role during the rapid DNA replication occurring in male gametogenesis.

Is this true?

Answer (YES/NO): NO